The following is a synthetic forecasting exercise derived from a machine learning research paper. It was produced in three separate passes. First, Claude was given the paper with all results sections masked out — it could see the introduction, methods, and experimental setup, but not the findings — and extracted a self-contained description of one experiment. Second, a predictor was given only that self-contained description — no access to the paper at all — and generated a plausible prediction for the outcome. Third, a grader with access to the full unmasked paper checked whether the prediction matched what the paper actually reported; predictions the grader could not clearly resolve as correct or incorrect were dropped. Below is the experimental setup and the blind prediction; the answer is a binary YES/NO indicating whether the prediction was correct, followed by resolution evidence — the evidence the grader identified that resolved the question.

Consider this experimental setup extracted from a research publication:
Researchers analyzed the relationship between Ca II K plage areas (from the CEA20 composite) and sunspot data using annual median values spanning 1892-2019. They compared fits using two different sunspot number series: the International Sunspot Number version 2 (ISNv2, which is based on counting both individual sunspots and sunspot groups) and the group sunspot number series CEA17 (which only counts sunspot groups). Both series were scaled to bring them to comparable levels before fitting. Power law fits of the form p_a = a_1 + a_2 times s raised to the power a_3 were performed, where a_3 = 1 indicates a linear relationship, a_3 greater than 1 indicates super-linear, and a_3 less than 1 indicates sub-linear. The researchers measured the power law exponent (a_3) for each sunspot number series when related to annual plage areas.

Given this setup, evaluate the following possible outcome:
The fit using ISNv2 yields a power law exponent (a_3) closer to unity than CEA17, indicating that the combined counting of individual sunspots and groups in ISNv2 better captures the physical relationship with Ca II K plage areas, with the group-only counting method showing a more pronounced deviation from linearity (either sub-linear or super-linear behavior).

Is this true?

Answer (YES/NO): YES